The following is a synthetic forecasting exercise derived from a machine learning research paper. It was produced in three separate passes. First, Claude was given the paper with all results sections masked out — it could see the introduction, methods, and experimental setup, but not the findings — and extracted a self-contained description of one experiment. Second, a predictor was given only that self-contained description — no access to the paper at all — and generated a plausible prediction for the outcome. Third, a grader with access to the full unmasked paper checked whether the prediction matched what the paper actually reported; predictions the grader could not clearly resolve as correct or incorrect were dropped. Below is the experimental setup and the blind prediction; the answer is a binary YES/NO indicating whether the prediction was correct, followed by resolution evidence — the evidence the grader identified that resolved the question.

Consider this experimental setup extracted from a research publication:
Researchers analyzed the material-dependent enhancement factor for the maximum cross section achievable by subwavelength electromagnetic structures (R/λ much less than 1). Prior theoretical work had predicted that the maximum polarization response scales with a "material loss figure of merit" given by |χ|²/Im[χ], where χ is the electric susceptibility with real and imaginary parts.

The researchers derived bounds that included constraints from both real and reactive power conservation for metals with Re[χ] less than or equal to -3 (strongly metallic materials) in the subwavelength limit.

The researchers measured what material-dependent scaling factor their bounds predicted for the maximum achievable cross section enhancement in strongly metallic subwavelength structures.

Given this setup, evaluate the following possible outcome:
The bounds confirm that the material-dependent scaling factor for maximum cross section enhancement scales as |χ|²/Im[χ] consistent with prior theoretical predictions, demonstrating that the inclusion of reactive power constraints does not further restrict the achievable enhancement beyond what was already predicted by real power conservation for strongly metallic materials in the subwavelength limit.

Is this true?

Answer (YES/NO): NO